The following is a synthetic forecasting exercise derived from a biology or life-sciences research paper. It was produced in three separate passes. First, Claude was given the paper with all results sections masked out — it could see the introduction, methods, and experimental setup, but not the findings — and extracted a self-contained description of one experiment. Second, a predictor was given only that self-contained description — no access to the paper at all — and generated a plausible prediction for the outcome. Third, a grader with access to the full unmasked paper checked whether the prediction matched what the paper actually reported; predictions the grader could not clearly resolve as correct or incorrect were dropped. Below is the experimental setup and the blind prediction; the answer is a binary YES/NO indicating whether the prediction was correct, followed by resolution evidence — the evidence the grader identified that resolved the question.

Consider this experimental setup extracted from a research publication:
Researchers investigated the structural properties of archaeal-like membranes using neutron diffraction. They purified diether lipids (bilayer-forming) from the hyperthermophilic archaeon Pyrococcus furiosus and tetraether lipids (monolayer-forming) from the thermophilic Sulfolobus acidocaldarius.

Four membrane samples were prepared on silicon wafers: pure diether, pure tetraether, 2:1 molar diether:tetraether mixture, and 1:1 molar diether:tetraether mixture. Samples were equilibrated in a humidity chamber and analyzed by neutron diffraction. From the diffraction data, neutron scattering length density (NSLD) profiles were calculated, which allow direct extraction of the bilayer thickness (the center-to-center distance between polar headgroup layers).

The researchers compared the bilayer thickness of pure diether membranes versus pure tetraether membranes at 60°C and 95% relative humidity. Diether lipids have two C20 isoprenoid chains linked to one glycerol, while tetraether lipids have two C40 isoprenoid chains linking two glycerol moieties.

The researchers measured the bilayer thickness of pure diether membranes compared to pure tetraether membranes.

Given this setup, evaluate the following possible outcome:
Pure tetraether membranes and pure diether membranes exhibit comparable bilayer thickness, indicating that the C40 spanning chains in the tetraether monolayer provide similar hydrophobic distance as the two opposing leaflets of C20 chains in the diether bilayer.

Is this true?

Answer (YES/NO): YES